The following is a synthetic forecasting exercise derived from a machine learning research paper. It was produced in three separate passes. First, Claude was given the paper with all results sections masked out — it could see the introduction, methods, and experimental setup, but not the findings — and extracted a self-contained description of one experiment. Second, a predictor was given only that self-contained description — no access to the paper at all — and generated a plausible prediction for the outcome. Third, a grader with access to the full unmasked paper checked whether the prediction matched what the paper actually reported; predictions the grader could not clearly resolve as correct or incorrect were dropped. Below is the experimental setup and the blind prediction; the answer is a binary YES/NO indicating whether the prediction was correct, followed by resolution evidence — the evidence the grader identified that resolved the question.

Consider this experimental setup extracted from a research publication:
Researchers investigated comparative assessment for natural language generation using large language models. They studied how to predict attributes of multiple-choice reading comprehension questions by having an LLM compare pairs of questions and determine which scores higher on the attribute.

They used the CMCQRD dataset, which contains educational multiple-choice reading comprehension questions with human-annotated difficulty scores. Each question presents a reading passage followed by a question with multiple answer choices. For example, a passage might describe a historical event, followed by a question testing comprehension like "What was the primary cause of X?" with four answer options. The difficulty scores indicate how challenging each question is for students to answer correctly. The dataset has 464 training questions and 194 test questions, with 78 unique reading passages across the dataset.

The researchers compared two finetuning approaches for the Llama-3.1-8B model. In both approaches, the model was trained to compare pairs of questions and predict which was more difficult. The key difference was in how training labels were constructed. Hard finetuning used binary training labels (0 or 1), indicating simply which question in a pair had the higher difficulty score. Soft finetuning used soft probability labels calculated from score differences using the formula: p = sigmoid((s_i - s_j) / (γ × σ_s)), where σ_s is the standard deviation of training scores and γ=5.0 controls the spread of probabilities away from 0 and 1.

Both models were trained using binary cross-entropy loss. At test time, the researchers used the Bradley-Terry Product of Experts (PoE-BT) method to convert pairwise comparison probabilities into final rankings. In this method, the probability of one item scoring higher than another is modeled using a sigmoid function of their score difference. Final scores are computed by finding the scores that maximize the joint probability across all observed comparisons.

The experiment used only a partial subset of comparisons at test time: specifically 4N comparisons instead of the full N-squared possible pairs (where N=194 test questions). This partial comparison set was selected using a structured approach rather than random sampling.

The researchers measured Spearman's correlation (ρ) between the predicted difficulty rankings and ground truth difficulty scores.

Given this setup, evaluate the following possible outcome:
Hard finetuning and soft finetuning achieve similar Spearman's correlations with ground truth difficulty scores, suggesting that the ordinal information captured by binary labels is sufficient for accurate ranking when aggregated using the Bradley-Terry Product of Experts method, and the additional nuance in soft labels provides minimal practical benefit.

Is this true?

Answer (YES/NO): NO